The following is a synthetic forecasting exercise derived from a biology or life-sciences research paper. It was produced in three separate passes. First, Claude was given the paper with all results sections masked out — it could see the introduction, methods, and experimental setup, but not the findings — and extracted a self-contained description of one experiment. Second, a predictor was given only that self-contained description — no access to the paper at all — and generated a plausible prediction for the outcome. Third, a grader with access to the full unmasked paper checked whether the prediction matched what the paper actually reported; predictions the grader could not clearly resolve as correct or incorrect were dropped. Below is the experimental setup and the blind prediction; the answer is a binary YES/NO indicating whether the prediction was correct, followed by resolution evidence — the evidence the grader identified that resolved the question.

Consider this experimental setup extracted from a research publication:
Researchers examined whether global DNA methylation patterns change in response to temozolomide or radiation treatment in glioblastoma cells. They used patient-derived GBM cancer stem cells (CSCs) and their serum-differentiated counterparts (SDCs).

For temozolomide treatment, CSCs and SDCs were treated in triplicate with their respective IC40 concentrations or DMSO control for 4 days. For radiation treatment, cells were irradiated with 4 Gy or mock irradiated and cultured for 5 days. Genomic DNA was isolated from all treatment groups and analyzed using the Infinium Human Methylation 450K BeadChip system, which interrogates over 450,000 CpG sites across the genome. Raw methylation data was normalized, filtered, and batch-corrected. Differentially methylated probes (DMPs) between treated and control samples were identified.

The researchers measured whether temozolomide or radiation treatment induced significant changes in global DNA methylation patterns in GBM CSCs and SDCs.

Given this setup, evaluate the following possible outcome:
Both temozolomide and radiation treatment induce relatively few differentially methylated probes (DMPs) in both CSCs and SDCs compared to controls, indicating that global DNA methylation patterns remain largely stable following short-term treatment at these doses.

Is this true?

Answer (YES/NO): YES